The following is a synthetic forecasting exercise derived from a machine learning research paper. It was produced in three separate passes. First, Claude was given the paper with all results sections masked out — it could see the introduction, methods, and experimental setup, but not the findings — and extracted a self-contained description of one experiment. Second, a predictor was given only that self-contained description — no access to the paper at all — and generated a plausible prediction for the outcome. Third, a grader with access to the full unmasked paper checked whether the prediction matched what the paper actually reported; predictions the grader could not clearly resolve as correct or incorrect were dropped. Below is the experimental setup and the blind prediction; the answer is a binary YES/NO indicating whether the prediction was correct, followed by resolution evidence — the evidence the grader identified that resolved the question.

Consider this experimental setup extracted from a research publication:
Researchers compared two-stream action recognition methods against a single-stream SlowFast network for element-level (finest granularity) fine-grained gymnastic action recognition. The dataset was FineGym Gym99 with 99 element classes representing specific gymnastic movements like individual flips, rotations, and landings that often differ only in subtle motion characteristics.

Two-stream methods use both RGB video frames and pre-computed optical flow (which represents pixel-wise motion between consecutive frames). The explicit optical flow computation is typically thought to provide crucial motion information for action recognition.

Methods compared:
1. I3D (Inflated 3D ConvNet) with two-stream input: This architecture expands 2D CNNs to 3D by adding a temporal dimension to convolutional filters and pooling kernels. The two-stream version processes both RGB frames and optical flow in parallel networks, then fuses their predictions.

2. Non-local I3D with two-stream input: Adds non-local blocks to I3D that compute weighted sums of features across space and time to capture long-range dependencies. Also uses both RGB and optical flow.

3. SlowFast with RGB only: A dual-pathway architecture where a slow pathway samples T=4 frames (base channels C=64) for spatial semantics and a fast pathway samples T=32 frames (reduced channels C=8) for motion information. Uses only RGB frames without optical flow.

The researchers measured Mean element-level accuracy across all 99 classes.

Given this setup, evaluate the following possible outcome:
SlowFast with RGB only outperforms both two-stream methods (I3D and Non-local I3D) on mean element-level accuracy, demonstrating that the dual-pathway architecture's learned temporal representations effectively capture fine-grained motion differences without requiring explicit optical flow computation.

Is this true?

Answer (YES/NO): YES